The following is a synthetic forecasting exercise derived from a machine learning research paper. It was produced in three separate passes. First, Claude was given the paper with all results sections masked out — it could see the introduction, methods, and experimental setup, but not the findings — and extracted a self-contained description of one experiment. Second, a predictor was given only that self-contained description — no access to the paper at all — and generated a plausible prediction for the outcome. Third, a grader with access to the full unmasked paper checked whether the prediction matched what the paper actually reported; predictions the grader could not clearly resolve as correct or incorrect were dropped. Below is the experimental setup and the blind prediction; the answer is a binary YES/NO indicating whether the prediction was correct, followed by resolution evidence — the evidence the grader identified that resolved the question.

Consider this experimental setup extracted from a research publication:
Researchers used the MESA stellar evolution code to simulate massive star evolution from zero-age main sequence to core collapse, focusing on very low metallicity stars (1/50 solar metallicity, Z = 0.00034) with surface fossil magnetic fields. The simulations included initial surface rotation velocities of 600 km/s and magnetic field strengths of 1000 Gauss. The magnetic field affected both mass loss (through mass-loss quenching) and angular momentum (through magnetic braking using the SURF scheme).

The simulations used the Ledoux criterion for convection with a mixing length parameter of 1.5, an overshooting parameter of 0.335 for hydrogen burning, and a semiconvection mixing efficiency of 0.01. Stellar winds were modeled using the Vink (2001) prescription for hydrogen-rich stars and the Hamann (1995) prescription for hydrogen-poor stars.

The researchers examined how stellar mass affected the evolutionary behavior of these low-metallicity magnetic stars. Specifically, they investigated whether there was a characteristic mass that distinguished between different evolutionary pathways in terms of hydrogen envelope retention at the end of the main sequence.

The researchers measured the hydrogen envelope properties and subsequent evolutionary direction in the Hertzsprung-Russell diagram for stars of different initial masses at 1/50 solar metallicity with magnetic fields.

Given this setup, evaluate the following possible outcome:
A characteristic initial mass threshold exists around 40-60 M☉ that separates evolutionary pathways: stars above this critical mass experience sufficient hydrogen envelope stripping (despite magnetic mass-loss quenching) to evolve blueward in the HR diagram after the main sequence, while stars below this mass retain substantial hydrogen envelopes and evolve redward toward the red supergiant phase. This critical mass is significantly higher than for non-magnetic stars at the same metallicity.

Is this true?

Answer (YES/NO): NO